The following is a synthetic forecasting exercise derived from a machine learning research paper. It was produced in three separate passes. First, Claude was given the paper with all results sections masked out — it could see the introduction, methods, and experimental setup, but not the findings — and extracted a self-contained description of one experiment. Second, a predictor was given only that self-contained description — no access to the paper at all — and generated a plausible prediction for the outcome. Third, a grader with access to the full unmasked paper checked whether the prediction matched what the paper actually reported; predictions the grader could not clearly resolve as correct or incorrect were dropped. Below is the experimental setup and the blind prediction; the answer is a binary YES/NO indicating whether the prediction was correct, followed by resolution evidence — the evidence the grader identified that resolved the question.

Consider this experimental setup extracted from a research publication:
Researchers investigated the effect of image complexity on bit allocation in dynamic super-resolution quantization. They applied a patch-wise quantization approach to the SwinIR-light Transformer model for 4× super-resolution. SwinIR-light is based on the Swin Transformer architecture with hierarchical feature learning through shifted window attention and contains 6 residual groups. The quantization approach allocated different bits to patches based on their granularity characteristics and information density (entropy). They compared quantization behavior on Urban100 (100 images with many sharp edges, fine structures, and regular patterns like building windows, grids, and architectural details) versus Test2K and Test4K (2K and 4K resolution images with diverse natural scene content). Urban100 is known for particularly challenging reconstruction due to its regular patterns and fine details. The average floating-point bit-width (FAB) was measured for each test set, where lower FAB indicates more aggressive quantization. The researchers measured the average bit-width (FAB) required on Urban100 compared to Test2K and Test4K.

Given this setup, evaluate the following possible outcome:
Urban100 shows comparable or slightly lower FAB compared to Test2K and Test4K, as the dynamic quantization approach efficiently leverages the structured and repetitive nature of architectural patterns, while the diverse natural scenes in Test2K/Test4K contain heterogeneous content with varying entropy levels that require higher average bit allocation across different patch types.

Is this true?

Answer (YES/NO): NO